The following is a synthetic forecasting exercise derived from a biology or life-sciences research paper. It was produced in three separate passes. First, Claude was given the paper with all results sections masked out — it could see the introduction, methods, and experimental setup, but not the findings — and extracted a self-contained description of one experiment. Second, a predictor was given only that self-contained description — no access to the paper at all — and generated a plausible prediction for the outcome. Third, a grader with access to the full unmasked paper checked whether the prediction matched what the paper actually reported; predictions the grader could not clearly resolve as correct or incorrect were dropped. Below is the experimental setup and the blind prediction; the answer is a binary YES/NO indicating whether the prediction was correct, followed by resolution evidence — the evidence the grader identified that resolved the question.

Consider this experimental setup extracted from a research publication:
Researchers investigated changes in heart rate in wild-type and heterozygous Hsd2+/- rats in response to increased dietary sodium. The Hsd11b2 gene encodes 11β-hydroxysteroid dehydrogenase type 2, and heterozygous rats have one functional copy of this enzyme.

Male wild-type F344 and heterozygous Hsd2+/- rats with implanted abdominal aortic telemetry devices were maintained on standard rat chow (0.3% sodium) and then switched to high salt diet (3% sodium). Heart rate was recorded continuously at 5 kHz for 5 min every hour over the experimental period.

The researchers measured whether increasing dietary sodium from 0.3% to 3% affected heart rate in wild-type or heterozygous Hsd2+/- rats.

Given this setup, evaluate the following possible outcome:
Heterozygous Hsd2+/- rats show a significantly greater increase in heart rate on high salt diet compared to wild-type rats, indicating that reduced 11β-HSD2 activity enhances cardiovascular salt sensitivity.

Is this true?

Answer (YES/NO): NO